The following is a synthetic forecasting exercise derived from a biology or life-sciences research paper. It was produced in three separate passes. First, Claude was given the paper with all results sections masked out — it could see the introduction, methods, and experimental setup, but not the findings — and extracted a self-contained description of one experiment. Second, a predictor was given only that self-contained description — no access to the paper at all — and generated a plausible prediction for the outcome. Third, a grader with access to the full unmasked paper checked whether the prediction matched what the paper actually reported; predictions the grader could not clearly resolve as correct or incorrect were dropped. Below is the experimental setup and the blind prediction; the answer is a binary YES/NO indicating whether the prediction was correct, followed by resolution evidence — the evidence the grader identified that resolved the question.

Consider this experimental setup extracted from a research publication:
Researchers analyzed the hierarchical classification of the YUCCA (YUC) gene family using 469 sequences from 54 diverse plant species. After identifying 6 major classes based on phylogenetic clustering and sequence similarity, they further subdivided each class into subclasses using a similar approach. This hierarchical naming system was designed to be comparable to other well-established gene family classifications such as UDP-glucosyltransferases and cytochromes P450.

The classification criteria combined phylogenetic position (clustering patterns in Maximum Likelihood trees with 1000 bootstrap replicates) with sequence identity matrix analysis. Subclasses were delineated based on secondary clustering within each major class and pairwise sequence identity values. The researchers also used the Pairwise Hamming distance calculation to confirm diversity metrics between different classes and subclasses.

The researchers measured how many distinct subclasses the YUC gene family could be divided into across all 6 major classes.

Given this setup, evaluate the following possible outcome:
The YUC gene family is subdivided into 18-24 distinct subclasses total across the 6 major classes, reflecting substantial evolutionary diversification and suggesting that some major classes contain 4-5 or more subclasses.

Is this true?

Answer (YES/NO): NO